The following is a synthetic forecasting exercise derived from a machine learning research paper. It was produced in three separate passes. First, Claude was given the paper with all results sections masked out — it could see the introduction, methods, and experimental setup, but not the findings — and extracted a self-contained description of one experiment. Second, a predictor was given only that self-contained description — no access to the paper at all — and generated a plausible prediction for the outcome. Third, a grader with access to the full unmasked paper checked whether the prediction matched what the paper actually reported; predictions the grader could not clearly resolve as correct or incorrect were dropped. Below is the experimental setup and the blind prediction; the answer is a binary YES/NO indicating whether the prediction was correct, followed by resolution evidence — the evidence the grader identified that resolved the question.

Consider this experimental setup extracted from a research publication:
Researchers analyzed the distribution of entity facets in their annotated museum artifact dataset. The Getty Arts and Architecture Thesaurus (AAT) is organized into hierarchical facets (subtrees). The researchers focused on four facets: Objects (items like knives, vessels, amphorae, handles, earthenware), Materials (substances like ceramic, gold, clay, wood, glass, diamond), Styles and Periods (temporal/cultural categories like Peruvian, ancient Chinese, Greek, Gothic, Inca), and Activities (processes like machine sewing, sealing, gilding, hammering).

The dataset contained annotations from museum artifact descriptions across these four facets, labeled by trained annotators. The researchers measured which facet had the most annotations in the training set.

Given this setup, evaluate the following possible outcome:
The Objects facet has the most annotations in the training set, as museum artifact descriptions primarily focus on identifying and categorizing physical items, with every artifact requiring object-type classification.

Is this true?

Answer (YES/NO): YES